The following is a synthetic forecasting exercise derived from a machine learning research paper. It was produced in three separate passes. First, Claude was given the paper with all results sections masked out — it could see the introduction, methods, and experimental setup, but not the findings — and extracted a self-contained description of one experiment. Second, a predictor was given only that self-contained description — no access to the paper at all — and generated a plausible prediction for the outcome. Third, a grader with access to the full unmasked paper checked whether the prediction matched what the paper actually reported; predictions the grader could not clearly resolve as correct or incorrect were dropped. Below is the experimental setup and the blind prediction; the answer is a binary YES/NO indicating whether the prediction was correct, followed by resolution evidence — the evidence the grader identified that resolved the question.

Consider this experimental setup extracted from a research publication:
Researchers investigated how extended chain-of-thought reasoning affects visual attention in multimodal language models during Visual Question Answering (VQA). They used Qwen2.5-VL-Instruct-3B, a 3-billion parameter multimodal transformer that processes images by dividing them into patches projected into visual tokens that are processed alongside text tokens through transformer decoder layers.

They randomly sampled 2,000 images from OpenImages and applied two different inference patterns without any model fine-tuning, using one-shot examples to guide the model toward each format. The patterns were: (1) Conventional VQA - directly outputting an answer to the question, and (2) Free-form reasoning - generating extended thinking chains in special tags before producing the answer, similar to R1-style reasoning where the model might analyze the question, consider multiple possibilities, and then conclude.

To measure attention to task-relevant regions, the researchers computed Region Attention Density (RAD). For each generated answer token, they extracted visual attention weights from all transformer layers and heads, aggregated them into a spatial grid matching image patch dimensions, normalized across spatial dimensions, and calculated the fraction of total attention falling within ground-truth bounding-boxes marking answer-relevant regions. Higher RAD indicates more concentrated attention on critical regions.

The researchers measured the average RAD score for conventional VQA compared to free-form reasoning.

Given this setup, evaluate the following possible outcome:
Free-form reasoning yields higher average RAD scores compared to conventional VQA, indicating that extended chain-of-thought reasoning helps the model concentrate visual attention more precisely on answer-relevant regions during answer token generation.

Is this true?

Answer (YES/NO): NO